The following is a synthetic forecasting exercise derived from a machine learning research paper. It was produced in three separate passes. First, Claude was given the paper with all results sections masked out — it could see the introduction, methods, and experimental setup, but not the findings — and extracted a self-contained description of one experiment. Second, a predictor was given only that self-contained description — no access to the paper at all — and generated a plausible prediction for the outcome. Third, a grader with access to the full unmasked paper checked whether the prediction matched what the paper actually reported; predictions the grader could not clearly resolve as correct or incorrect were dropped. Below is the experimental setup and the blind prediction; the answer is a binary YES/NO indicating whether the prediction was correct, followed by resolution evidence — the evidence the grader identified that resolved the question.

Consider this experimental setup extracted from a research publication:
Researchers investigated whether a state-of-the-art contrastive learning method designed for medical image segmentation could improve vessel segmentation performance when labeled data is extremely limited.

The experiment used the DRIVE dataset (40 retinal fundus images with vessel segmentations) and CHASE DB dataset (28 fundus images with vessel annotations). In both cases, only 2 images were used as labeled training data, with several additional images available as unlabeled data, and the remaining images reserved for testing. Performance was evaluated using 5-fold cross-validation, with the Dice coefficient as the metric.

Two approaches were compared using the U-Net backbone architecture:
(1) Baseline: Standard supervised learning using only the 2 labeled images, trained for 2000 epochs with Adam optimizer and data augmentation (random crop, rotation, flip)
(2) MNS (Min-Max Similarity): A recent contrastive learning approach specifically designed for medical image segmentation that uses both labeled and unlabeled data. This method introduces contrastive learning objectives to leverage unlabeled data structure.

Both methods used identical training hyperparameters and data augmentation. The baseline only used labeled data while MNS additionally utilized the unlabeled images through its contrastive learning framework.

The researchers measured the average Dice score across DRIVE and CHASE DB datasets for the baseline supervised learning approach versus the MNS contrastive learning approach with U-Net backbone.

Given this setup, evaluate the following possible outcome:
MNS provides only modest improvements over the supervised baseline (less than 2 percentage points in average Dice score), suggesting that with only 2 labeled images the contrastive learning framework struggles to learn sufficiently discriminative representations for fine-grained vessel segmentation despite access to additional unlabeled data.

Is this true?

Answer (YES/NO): NO